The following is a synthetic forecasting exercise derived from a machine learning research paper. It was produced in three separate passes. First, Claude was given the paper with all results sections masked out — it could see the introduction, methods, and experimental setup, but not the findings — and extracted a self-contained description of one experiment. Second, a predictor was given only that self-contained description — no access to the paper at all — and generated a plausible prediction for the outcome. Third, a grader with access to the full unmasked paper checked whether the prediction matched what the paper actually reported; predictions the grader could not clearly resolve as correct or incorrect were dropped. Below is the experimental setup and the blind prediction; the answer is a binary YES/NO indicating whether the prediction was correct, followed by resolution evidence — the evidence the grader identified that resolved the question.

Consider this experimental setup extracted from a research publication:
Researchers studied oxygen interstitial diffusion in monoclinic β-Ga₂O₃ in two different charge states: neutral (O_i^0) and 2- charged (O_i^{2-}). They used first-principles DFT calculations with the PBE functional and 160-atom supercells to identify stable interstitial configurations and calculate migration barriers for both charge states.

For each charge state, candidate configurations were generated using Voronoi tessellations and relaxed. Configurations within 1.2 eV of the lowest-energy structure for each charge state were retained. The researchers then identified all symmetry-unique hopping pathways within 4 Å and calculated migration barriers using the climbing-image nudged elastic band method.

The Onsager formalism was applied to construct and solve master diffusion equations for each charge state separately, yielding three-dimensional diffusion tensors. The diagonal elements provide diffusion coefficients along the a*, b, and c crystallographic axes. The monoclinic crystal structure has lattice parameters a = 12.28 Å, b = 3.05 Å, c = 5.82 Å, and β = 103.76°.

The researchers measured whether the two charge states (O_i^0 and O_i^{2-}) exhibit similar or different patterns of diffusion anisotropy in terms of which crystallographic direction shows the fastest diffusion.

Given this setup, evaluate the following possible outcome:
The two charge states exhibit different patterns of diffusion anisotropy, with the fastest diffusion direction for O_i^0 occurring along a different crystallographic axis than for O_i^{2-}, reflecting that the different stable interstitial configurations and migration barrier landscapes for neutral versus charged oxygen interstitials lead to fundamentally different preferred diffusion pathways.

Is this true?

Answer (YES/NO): NO